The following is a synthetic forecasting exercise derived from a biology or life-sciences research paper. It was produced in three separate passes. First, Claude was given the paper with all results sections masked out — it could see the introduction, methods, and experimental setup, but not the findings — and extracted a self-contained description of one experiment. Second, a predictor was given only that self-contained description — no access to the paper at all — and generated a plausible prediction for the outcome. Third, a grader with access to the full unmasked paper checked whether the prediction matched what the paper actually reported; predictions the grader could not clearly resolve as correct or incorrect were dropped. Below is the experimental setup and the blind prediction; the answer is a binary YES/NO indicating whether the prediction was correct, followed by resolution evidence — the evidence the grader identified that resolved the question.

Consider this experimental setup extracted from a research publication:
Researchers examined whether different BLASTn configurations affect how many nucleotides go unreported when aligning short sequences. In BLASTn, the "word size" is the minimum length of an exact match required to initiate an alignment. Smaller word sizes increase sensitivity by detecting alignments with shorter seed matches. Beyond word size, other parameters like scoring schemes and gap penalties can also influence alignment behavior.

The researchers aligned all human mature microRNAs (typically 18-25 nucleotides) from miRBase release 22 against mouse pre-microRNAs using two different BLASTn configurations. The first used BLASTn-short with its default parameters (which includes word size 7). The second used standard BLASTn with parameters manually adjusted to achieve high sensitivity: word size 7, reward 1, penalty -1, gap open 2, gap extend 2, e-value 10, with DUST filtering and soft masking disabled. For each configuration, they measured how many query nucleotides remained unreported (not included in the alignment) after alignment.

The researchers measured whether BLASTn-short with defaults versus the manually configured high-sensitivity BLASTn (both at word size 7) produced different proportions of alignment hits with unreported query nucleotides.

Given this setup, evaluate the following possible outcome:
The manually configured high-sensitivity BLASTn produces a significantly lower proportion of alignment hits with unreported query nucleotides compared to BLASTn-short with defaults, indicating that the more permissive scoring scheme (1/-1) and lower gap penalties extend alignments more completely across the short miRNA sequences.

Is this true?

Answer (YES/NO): YES